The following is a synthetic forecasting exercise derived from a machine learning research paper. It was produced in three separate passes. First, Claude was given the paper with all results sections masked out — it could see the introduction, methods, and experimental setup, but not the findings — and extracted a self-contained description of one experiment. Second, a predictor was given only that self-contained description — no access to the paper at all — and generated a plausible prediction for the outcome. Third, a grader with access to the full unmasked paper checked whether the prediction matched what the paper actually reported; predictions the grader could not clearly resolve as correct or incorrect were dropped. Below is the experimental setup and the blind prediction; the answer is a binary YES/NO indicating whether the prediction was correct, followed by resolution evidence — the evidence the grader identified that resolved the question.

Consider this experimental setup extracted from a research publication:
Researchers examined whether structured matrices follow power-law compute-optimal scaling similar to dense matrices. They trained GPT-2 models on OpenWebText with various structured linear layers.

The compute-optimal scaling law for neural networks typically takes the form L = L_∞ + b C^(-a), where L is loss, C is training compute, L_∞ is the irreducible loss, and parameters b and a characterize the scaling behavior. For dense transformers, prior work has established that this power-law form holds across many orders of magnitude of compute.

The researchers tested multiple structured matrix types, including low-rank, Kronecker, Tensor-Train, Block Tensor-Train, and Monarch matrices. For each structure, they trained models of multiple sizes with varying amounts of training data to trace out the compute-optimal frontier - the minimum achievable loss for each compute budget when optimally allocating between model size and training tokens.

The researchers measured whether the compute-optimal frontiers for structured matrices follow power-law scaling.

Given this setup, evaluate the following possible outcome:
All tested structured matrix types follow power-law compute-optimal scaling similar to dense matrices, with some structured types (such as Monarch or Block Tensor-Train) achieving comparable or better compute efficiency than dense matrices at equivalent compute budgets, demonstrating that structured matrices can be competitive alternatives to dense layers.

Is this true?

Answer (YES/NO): YES